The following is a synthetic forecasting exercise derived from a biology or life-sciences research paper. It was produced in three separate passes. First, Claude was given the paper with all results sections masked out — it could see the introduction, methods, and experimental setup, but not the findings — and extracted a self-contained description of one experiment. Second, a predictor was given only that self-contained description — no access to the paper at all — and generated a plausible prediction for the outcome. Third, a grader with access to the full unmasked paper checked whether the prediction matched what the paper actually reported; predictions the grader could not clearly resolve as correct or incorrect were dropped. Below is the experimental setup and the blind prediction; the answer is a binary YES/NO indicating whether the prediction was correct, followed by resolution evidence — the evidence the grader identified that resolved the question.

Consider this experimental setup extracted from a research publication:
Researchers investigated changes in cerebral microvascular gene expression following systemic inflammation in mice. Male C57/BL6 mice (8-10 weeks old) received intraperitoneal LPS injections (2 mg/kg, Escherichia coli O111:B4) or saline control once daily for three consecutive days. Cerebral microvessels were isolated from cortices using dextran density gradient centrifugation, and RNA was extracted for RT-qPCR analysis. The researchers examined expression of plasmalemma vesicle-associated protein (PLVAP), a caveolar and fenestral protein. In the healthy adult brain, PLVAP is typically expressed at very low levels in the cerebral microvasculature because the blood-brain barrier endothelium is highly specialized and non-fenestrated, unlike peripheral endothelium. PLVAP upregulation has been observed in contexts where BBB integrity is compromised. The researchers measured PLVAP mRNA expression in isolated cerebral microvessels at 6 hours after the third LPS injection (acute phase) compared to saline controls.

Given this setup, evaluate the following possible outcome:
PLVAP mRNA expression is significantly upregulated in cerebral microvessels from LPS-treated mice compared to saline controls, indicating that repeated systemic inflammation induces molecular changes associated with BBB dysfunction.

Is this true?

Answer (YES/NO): YES